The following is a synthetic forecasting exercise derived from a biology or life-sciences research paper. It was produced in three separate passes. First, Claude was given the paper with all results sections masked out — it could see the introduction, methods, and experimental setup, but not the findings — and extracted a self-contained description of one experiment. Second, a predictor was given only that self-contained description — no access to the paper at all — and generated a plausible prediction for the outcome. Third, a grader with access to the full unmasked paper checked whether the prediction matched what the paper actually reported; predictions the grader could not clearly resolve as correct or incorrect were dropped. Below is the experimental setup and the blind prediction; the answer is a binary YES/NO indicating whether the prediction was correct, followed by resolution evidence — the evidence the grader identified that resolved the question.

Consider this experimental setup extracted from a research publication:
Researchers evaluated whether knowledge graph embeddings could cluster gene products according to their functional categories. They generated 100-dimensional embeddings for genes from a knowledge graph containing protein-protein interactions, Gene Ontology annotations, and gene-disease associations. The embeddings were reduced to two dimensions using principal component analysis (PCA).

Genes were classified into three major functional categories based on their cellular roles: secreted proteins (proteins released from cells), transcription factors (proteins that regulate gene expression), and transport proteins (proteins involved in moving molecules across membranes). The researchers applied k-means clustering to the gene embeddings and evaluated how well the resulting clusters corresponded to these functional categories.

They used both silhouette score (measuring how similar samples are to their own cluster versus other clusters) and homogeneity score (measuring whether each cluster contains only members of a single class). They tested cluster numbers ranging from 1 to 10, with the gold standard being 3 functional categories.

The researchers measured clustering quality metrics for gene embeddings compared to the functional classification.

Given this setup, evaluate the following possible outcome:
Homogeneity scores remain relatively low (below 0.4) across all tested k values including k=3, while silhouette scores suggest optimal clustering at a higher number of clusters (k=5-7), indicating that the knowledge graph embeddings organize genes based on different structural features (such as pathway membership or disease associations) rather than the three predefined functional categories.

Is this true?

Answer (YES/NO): NO